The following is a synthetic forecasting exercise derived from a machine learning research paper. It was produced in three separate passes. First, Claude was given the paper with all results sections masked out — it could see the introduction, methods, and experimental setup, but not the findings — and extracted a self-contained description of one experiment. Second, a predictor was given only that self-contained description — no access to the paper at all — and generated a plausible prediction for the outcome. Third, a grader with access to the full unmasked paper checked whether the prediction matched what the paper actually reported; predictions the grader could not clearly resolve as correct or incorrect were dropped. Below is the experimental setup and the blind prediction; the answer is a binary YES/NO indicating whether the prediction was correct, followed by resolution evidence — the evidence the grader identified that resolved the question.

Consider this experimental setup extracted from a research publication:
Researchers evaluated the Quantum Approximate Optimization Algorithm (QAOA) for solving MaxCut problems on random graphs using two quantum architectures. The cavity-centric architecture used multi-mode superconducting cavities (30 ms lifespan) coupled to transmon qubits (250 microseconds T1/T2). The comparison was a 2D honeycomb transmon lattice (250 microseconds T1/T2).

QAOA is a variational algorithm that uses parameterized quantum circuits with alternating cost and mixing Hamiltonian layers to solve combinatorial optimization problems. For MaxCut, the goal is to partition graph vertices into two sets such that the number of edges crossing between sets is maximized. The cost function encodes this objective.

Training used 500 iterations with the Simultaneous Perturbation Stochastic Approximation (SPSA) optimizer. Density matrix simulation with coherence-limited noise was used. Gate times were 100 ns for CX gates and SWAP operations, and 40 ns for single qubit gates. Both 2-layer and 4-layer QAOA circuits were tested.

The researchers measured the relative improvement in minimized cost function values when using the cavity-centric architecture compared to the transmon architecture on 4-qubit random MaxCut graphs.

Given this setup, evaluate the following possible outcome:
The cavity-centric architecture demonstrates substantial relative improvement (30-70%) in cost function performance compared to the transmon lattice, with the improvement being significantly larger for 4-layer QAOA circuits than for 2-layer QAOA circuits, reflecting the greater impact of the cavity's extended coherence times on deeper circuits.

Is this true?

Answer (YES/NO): NO